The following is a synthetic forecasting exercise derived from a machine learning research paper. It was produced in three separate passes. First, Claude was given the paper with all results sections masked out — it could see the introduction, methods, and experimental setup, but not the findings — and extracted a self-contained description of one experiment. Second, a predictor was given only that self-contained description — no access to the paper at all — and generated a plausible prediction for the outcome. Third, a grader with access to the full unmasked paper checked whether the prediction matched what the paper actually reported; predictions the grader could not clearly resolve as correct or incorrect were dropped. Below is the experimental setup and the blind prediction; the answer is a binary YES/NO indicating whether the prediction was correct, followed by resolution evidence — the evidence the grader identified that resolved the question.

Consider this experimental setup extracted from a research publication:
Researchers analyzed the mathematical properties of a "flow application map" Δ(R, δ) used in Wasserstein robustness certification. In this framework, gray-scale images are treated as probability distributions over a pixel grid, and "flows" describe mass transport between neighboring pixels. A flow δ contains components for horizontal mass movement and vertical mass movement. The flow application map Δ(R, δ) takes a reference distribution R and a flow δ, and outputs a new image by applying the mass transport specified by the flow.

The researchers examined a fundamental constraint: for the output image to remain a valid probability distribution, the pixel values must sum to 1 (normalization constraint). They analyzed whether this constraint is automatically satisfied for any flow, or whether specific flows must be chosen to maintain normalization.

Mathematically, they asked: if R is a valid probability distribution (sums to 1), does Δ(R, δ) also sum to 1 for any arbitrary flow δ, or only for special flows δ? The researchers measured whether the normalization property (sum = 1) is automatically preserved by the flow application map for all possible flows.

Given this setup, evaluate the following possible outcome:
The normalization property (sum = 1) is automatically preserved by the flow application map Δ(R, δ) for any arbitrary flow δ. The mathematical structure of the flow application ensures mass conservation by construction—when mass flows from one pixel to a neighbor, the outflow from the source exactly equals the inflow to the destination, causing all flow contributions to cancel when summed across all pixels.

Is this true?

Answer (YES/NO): YES